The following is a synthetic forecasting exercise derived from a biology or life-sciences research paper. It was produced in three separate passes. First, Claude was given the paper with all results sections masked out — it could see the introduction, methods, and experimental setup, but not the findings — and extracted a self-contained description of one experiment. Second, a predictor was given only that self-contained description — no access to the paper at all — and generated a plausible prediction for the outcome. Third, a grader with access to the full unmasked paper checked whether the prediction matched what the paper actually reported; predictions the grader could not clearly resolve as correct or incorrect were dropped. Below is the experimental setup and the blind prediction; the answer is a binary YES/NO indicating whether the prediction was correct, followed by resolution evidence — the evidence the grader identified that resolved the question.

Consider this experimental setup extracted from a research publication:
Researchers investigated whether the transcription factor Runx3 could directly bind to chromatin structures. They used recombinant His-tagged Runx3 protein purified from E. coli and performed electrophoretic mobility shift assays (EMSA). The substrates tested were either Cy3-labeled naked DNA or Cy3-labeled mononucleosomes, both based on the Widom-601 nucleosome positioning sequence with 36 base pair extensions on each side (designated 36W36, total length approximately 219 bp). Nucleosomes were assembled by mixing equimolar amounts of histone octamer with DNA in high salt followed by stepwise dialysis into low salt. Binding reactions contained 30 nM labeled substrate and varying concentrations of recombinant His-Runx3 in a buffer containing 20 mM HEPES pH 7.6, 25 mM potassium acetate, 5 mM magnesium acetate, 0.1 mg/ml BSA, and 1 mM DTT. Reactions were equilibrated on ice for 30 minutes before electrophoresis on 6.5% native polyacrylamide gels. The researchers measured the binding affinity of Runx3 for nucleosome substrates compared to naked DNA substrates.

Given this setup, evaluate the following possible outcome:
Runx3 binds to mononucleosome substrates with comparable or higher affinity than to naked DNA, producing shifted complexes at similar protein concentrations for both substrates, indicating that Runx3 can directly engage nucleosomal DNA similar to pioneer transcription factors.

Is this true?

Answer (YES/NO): NO